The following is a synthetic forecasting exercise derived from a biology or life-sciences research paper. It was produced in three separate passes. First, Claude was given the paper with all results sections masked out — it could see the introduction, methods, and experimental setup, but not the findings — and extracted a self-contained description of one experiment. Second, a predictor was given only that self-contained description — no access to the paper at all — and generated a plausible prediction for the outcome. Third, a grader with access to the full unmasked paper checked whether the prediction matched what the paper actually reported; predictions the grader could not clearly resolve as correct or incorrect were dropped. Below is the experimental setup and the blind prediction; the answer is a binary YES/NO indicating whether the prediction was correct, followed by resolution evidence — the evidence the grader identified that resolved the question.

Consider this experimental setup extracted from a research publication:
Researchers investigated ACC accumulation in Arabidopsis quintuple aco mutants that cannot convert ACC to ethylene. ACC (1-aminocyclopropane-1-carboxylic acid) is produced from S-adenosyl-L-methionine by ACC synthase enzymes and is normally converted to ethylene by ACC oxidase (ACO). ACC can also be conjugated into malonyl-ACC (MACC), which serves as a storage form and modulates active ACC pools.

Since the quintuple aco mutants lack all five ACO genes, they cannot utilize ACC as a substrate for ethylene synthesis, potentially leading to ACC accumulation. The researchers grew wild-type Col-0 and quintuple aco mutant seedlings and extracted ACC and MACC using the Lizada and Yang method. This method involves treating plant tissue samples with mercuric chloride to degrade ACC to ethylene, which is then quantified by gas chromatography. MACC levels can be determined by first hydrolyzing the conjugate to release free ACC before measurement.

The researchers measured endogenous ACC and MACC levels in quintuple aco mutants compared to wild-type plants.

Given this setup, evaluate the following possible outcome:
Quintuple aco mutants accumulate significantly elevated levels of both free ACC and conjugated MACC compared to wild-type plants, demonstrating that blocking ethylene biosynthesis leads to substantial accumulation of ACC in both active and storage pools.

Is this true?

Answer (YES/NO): YES